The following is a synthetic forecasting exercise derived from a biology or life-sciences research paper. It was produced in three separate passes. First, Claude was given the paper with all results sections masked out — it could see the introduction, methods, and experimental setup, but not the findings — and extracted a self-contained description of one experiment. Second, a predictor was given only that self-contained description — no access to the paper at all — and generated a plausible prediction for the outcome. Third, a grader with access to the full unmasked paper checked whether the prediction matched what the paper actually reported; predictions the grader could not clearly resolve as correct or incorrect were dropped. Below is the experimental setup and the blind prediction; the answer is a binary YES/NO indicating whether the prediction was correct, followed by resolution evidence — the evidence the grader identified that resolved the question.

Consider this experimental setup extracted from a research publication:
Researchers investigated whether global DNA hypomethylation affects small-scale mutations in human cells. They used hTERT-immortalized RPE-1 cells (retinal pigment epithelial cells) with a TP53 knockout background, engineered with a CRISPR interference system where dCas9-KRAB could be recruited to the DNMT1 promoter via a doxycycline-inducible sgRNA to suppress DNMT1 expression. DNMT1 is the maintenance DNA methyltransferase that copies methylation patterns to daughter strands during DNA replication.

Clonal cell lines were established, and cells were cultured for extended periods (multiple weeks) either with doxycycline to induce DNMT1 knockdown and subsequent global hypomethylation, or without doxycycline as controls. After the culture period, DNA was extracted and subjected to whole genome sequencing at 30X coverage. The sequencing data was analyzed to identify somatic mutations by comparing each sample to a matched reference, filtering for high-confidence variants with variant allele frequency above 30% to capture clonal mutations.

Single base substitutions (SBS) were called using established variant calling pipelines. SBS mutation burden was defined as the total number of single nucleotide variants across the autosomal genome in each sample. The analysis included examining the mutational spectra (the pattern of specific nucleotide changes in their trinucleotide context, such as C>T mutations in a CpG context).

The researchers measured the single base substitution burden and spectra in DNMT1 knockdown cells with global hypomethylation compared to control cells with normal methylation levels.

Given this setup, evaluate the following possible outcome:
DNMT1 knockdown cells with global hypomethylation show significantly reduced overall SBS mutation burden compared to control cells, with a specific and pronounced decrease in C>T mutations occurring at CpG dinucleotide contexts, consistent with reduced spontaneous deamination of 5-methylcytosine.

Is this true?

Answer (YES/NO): NO